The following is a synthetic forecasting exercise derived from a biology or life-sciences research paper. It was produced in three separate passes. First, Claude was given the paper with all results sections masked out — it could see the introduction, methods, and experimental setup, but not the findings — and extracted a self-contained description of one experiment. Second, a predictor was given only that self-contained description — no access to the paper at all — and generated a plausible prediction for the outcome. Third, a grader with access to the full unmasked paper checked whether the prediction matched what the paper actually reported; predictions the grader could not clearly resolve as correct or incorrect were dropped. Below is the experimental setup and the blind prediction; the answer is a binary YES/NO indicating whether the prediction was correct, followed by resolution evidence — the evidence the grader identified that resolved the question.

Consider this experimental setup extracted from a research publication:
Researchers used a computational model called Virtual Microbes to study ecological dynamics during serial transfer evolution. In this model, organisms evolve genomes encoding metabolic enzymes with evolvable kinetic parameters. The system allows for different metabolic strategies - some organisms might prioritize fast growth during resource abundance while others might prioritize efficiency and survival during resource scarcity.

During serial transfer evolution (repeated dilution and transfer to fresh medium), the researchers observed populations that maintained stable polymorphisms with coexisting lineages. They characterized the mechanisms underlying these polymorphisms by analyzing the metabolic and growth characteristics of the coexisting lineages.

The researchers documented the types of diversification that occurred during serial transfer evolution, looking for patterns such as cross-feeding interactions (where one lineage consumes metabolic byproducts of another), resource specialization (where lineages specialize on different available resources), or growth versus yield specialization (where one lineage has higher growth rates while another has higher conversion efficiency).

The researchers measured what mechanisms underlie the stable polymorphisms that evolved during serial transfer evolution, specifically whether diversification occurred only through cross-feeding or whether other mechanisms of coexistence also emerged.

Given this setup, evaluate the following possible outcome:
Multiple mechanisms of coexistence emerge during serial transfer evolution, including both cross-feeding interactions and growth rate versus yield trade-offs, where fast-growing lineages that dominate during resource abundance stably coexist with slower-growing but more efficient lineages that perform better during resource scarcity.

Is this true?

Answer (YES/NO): YES